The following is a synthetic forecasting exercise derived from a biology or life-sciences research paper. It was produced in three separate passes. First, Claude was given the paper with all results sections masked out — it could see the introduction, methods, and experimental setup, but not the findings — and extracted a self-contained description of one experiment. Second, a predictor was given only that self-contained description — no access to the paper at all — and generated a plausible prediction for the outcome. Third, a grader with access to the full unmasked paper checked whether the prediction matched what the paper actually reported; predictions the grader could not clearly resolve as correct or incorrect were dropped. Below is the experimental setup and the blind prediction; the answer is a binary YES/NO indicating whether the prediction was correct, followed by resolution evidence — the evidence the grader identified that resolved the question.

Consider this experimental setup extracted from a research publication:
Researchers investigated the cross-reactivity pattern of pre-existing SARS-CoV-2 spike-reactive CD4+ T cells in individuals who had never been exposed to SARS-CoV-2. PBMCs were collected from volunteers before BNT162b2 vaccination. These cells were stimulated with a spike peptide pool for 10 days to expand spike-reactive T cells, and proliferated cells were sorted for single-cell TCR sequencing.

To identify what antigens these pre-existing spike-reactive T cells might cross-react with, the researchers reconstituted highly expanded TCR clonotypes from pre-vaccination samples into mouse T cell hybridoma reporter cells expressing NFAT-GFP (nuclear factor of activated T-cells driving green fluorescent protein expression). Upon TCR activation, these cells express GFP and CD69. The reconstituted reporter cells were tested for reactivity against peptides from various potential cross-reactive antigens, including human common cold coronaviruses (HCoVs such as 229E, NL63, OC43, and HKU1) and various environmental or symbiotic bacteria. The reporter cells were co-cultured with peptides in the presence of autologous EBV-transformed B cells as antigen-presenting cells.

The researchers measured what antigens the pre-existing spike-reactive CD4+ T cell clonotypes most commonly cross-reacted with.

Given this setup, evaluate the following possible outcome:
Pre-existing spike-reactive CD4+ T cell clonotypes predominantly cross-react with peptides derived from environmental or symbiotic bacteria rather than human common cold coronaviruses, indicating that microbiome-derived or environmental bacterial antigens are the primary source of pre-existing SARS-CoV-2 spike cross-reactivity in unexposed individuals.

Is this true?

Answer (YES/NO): YES